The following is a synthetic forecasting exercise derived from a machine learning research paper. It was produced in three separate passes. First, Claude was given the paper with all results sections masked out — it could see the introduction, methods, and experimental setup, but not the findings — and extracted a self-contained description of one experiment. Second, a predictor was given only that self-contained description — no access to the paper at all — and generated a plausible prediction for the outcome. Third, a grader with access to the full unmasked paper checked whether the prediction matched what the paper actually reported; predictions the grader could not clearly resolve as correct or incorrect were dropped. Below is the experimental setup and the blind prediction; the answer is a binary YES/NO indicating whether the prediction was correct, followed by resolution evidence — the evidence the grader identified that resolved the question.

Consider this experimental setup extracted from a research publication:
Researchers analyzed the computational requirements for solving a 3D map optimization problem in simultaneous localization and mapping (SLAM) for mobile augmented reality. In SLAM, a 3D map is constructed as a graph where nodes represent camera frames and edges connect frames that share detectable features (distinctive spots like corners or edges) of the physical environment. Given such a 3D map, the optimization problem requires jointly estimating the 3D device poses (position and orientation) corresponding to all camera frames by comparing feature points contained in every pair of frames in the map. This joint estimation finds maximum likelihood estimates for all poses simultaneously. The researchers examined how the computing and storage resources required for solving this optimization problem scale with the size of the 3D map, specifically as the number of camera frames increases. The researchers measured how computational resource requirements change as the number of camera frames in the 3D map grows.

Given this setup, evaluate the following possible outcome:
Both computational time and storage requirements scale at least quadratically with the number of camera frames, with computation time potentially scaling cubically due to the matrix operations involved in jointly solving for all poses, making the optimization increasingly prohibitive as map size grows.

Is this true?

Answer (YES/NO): NO